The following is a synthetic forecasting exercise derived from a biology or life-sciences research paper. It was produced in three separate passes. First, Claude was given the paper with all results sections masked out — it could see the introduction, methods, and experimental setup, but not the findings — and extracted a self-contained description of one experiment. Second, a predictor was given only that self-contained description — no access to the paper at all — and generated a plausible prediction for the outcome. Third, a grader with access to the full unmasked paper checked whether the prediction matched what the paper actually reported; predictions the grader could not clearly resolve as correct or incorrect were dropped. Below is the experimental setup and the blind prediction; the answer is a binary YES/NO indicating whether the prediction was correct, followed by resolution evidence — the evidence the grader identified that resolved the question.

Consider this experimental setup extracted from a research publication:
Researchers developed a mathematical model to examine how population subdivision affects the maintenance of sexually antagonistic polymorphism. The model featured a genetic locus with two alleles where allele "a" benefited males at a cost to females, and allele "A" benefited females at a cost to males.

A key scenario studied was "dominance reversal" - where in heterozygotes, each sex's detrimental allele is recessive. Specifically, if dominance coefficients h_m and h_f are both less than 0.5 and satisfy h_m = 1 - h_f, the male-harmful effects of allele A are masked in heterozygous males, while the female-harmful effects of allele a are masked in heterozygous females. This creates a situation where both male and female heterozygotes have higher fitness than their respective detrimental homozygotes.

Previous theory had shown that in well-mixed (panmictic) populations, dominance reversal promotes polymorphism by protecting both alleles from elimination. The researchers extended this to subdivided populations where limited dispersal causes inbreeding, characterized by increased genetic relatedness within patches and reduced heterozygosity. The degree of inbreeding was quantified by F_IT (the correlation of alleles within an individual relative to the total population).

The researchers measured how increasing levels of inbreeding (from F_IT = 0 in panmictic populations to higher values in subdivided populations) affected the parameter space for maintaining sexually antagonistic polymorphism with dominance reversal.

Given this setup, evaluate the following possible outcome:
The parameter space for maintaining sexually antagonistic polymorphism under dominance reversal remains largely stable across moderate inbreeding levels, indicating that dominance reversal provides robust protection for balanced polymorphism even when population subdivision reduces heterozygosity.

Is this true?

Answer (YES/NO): NO